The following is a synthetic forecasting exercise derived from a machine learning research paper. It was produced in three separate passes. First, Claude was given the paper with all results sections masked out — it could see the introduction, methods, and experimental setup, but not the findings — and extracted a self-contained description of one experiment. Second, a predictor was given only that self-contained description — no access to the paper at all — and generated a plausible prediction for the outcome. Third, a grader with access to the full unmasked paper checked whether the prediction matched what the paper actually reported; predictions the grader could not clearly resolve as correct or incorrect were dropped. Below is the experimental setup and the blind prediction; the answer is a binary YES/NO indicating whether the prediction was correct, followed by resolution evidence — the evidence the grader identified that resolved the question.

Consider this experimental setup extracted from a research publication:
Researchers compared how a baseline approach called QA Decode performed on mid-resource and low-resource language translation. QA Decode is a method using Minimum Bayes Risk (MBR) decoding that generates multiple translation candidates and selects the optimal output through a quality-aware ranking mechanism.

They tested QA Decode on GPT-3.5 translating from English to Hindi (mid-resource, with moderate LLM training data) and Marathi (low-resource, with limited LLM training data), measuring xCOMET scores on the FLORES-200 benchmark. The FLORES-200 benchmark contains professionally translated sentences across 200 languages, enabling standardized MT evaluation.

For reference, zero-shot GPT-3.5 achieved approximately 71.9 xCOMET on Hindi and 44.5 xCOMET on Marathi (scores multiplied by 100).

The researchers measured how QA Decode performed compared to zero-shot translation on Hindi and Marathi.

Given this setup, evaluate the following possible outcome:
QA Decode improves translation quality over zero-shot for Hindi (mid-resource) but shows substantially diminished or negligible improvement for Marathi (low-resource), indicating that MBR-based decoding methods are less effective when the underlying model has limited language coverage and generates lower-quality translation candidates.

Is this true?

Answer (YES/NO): YES